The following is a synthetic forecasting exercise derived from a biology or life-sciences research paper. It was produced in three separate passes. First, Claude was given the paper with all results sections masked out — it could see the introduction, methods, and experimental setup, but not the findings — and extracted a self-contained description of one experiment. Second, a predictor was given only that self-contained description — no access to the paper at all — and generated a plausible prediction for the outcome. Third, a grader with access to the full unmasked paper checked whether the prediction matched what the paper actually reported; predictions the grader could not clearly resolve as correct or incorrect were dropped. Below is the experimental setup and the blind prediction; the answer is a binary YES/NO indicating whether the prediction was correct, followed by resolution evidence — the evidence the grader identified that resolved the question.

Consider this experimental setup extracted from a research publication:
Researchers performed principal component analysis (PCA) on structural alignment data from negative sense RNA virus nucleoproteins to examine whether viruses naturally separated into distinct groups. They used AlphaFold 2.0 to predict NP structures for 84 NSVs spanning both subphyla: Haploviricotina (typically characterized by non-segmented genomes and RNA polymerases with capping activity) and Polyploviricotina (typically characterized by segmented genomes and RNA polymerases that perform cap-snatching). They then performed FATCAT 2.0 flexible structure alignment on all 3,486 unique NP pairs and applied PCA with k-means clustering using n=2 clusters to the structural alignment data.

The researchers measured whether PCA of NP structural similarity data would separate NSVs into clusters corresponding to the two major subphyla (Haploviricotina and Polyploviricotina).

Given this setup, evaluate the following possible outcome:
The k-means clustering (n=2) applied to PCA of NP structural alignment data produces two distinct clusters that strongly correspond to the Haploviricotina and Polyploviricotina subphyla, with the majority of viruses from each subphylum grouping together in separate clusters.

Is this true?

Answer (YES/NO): YES